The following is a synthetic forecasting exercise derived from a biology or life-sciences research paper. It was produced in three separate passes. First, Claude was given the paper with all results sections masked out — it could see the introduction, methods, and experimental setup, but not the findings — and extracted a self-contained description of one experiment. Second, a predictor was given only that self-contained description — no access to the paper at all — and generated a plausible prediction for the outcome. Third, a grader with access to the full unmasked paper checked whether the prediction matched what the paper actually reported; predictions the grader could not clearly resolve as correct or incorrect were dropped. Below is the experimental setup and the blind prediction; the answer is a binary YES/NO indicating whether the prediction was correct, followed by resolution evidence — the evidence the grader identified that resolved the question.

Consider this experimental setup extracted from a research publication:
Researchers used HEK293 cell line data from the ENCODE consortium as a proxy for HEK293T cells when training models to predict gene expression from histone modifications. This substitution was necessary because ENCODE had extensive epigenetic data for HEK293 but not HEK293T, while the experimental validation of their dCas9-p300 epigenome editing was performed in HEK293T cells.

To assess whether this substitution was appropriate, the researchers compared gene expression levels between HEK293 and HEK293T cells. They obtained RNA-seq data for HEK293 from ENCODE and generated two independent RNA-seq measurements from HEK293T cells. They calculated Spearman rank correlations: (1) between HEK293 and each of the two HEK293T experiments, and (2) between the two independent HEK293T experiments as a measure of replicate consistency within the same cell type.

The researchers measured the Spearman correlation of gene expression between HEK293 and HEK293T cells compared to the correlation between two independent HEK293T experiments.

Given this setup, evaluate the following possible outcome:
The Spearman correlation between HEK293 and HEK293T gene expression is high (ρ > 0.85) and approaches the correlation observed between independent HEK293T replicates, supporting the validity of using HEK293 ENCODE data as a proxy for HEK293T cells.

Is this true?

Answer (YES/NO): YES